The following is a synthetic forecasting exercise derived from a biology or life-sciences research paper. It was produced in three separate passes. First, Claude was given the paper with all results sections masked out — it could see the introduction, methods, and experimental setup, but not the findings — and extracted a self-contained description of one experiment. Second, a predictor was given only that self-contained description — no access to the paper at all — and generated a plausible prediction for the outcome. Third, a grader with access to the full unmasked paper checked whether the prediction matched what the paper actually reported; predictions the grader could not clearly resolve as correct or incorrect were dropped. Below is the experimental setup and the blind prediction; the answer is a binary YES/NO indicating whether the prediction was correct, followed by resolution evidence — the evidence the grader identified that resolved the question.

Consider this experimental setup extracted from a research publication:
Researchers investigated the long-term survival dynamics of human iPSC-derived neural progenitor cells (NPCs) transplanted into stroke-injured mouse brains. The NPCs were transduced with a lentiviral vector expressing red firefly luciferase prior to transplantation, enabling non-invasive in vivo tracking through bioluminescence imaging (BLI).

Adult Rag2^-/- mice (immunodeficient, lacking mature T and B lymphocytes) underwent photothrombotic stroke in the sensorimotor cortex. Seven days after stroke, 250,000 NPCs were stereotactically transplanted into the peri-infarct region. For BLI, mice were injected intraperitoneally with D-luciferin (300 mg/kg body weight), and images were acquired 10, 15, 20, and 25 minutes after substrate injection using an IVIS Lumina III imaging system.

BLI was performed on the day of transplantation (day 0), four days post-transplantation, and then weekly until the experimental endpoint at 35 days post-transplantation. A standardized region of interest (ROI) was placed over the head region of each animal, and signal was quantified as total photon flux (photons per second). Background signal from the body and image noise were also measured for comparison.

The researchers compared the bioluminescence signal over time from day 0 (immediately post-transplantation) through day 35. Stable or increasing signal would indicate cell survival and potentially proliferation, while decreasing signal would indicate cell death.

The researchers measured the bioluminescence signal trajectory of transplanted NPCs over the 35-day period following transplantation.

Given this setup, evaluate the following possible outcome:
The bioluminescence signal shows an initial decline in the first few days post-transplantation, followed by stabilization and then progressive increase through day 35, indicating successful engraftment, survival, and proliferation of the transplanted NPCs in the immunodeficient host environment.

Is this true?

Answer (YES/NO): NO